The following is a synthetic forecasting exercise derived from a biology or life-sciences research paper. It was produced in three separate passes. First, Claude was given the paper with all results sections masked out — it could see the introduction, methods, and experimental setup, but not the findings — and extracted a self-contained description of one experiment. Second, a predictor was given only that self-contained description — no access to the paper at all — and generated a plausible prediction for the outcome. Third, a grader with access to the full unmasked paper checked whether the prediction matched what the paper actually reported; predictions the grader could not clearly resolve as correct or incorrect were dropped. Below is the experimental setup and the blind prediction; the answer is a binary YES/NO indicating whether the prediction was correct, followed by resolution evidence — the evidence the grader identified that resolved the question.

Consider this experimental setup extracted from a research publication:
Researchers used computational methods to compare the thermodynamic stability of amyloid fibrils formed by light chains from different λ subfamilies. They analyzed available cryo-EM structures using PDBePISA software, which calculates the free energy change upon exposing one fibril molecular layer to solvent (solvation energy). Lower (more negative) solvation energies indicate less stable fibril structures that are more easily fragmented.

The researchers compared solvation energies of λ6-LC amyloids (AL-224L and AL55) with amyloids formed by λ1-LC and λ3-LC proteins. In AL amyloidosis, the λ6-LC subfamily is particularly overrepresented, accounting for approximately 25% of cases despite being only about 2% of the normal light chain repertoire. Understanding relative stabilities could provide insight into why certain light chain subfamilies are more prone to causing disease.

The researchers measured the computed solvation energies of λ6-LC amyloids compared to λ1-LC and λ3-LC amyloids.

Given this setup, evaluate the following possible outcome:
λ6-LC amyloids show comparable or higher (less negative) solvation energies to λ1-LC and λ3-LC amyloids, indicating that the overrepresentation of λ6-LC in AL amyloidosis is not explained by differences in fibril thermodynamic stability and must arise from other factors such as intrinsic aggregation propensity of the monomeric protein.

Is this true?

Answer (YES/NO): NO